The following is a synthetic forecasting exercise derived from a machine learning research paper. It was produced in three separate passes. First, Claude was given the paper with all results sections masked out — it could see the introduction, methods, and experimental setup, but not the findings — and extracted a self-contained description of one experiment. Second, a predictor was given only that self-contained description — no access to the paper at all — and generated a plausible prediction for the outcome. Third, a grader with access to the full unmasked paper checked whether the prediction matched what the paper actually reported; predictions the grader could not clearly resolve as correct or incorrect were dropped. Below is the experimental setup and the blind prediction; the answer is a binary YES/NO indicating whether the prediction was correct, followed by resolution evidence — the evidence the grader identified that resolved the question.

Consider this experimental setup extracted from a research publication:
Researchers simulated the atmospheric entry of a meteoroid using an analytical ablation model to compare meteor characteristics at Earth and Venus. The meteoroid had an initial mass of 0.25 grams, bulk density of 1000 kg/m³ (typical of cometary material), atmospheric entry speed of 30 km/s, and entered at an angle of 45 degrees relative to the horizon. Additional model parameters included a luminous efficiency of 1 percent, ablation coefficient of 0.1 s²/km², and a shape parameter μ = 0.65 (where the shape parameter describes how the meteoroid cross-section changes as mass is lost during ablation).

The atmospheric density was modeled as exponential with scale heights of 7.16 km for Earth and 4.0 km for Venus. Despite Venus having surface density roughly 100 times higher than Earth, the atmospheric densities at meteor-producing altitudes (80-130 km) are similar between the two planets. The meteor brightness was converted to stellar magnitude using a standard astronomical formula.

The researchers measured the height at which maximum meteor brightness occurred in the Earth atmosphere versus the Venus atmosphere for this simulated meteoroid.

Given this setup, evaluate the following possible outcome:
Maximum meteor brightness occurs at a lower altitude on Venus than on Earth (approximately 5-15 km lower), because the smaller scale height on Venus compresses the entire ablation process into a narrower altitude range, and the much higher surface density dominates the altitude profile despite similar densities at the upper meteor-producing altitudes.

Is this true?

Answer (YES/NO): NO